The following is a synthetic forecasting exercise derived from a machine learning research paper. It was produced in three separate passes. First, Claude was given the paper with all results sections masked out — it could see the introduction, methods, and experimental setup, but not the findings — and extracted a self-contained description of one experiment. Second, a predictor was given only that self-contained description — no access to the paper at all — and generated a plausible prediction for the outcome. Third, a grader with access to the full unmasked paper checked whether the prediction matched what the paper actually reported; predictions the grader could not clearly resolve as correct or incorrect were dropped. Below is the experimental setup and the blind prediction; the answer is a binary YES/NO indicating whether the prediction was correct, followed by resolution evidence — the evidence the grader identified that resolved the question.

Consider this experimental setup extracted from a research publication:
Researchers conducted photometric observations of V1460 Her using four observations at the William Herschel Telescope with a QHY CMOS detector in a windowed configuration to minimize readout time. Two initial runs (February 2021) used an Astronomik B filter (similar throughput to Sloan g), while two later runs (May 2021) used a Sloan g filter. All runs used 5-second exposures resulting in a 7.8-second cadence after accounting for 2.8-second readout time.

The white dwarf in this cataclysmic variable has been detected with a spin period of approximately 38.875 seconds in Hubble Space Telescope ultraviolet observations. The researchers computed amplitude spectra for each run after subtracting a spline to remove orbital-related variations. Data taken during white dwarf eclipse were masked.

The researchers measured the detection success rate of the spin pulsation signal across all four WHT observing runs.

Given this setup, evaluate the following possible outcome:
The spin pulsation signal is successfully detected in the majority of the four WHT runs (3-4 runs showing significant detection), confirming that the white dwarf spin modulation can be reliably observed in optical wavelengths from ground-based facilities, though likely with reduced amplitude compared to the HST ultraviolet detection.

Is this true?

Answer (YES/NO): YES